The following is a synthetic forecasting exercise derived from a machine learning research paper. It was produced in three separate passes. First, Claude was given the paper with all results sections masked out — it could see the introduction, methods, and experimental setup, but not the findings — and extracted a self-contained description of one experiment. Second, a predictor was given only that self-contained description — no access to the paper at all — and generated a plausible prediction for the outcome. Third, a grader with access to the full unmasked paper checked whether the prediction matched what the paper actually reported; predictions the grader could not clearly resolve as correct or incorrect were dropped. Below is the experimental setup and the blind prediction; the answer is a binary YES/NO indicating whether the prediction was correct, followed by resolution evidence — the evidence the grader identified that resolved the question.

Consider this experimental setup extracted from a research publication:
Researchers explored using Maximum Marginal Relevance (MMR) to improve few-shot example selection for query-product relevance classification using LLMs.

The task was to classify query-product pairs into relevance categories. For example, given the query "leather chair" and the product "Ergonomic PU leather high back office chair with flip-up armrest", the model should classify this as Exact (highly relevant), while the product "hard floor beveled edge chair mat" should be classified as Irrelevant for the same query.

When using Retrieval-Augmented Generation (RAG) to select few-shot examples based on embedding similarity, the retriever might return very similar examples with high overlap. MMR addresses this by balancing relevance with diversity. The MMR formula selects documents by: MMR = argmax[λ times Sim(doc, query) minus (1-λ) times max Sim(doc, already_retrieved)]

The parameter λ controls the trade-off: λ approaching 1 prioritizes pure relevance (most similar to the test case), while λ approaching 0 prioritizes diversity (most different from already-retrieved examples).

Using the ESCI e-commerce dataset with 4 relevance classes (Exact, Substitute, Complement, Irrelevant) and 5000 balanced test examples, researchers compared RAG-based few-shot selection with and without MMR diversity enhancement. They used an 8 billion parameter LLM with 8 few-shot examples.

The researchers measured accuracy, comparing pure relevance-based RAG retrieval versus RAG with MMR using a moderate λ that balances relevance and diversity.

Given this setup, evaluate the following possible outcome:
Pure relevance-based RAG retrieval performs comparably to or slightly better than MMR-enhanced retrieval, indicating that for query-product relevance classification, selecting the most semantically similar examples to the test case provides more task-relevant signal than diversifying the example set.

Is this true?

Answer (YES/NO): NO